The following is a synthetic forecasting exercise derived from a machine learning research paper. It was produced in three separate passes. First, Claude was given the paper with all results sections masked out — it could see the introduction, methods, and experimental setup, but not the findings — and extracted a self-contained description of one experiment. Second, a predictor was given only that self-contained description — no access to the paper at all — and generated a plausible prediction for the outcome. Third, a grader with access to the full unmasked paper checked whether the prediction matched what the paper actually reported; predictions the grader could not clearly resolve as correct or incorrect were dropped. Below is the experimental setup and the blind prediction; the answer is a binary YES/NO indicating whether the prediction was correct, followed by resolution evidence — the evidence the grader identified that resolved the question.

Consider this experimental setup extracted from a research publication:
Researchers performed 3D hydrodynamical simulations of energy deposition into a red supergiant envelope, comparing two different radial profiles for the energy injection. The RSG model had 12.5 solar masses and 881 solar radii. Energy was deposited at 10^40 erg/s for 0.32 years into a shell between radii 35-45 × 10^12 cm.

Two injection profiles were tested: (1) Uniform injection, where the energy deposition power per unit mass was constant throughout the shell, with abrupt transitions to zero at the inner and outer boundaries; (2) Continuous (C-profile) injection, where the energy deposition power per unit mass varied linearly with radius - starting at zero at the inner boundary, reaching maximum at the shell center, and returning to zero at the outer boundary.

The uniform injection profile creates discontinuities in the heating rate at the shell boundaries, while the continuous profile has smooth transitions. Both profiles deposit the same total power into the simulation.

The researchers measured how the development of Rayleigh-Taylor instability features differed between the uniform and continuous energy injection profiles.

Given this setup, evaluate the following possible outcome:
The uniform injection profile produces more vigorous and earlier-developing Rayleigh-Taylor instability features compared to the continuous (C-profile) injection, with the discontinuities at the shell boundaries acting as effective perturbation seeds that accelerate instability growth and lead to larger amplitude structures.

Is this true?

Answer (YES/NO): YES